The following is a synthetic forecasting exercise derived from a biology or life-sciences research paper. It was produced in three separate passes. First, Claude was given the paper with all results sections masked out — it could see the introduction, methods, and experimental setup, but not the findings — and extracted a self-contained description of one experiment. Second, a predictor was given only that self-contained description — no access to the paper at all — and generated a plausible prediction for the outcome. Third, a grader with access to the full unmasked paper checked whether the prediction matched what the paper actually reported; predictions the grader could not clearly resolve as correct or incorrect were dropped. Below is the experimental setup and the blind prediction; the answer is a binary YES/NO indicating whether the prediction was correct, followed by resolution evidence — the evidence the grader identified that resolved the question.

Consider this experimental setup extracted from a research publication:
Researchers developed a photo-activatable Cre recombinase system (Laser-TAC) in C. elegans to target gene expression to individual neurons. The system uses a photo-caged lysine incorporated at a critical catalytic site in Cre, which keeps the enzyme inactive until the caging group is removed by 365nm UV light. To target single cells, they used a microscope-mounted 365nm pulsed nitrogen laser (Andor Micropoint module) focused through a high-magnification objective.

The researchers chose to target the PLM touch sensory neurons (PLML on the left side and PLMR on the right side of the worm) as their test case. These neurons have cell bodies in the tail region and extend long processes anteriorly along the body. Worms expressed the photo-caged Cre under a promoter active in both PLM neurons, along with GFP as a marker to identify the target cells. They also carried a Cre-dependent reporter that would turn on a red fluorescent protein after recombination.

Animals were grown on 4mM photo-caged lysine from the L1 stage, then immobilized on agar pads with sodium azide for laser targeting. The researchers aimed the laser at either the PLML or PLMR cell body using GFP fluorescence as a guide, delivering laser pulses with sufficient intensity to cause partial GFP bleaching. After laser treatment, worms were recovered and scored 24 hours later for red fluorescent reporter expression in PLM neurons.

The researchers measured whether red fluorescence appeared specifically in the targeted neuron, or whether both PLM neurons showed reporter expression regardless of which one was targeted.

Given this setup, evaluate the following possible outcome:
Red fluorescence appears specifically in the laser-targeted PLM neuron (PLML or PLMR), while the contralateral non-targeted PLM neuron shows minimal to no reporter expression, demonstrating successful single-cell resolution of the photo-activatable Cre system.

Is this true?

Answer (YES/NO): YES